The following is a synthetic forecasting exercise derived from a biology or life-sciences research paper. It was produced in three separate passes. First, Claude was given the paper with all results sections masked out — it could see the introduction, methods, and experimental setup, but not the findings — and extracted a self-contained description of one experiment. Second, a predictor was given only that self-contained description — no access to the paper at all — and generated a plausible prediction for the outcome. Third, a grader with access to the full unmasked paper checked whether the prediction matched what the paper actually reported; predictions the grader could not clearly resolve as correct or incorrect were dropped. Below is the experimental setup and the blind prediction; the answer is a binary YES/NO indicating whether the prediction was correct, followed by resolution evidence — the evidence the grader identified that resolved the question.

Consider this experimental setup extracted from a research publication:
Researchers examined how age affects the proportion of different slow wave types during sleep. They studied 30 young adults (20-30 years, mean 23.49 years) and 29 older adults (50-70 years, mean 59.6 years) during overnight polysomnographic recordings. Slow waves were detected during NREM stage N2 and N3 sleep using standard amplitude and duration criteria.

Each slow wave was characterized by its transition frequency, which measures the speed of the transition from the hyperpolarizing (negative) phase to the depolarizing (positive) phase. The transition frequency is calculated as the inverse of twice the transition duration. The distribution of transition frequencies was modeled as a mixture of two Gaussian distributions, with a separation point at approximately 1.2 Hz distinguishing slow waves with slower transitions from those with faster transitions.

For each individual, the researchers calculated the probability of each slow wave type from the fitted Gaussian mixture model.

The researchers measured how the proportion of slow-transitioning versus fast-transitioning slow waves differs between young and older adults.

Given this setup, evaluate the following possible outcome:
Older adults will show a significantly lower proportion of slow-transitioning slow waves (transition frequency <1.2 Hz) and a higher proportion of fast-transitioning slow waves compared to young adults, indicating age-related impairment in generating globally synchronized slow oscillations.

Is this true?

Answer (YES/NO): NO